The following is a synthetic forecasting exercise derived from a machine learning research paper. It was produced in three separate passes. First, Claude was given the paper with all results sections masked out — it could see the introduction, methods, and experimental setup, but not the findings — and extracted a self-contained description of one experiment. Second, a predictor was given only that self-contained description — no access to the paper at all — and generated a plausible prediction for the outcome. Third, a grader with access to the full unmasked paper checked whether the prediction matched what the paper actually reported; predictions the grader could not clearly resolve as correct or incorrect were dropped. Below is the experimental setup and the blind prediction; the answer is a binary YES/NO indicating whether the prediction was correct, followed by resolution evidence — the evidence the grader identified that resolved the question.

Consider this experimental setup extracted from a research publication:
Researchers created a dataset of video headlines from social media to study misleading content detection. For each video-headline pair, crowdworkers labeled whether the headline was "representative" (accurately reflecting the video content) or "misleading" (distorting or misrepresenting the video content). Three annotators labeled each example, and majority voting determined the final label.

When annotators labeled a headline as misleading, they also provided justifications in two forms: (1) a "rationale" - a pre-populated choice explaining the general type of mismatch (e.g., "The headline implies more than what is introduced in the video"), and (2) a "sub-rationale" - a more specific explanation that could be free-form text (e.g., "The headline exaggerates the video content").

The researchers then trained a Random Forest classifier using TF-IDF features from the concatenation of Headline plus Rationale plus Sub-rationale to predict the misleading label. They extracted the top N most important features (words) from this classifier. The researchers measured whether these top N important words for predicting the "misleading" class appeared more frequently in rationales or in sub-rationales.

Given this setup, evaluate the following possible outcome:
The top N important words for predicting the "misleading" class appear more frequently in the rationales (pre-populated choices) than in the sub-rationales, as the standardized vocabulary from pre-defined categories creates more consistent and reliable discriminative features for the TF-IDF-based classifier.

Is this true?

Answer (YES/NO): NO